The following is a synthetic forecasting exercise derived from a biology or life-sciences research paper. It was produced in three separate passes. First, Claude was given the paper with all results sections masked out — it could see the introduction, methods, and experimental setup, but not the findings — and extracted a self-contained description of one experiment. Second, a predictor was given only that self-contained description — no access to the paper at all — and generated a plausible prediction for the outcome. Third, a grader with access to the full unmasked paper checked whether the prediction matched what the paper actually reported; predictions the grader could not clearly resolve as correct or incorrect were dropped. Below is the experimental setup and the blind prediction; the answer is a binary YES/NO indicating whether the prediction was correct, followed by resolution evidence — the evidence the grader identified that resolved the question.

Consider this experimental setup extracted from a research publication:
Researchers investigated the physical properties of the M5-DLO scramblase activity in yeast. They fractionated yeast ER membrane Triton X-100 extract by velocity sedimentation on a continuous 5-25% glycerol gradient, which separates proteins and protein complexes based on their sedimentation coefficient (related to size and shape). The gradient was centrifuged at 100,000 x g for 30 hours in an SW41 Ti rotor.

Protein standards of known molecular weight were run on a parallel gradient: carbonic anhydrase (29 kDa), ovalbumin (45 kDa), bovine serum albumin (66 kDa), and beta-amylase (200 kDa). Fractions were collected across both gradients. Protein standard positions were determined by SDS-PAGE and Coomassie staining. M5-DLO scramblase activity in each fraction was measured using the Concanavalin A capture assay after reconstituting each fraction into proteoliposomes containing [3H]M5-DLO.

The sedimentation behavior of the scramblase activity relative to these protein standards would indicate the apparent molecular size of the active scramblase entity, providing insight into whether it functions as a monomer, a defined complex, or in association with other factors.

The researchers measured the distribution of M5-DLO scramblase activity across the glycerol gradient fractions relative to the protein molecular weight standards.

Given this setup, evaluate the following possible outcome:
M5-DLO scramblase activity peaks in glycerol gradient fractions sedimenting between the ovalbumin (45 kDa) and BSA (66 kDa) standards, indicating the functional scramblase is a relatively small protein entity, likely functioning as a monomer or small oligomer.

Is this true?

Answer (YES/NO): NO